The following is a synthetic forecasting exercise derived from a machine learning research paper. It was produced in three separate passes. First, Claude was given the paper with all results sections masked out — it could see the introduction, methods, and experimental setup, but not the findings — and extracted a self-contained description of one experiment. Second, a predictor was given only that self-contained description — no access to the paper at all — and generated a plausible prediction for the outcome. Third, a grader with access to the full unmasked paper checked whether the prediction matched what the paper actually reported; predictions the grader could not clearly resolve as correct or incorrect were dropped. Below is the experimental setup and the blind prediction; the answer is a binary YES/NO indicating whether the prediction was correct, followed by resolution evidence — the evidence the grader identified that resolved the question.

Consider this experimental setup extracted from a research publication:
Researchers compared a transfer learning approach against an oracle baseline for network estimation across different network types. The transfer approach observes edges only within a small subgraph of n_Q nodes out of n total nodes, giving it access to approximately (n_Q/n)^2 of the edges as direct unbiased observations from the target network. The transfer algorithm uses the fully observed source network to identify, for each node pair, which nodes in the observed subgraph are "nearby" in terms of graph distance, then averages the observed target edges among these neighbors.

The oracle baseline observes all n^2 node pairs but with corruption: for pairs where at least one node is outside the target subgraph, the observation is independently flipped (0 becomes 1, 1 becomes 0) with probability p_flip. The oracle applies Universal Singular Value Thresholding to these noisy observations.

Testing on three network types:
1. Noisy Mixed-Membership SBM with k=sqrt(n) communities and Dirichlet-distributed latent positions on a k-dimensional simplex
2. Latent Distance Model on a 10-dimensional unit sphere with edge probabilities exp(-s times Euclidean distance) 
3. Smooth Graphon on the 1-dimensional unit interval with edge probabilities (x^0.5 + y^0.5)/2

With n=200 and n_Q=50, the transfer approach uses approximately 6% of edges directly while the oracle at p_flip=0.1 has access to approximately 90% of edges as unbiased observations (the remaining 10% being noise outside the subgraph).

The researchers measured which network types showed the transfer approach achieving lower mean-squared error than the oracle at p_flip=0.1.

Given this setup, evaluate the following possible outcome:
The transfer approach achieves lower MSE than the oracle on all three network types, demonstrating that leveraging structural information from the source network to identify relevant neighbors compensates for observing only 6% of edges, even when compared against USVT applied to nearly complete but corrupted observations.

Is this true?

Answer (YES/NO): NO